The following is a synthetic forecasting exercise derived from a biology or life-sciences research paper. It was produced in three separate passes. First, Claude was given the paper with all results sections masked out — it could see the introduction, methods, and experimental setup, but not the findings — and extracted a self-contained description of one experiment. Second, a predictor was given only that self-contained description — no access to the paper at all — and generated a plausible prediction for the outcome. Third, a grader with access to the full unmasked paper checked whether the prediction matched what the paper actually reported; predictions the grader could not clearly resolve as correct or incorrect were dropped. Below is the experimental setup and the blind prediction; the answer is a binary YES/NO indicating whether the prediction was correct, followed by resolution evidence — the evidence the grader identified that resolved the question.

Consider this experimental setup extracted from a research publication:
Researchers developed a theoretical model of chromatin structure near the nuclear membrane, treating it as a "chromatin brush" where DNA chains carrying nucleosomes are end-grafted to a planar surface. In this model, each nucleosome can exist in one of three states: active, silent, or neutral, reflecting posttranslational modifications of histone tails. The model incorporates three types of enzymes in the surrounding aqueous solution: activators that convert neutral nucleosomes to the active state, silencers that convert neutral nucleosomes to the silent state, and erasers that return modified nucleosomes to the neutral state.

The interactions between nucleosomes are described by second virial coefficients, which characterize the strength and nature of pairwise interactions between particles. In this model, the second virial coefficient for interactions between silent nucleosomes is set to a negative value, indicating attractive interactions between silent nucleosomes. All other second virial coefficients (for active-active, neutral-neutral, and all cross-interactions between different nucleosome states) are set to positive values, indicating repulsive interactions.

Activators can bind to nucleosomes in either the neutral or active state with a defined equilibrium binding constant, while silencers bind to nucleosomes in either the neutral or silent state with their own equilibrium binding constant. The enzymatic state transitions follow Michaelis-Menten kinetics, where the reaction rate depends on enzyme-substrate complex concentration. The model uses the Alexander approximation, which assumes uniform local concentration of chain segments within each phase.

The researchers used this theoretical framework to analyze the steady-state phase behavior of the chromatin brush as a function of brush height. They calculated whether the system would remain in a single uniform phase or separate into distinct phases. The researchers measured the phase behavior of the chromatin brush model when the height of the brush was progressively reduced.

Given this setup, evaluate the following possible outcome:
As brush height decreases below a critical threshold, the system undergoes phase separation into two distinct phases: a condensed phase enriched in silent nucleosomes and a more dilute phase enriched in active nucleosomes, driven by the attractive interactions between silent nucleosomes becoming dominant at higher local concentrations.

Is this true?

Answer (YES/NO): NO